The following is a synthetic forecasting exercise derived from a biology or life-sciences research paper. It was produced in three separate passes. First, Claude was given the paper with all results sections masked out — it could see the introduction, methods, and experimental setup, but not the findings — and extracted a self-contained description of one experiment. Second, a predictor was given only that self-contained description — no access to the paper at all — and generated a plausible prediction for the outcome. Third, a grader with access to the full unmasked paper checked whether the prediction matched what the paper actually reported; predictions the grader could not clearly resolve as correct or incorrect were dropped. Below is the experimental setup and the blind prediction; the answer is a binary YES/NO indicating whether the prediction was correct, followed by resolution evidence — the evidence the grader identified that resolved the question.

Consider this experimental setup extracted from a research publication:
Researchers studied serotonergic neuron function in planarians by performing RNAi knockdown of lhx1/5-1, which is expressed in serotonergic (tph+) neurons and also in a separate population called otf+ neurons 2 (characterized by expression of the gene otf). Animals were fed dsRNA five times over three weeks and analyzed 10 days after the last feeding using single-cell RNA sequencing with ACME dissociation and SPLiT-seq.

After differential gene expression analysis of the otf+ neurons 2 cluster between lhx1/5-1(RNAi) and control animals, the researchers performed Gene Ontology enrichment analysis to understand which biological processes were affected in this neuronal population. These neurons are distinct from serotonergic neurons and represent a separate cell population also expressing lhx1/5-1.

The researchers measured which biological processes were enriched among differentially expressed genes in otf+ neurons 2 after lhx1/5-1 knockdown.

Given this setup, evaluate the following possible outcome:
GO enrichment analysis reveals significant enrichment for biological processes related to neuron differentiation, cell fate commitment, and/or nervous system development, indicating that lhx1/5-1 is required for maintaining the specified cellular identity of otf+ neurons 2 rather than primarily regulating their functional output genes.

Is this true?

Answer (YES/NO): NO